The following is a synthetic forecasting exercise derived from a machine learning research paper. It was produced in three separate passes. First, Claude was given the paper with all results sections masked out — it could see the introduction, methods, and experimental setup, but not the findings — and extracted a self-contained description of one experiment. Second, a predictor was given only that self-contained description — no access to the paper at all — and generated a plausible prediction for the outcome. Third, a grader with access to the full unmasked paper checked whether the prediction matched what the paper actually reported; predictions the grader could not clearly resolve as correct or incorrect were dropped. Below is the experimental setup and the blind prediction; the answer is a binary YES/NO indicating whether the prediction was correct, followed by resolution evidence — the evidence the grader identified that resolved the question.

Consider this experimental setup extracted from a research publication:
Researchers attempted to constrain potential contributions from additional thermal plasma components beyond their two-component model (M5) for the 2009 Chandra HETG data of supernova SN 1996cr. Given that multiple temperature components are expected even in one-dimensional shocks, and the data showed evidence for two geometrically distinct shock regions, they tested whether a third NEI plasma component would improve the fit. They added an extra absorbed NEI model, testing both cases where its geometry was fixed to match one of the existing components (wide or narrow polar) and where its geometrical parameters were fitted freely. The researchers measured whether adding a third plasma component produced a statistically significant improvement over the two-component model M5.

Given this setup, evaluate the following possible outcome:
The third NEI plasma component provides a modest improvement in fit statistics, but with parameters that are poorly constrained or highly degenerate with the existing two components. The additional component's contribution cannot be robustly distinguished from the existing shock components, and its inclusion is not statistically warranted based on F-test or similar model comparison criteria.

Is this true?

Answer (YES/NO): NO